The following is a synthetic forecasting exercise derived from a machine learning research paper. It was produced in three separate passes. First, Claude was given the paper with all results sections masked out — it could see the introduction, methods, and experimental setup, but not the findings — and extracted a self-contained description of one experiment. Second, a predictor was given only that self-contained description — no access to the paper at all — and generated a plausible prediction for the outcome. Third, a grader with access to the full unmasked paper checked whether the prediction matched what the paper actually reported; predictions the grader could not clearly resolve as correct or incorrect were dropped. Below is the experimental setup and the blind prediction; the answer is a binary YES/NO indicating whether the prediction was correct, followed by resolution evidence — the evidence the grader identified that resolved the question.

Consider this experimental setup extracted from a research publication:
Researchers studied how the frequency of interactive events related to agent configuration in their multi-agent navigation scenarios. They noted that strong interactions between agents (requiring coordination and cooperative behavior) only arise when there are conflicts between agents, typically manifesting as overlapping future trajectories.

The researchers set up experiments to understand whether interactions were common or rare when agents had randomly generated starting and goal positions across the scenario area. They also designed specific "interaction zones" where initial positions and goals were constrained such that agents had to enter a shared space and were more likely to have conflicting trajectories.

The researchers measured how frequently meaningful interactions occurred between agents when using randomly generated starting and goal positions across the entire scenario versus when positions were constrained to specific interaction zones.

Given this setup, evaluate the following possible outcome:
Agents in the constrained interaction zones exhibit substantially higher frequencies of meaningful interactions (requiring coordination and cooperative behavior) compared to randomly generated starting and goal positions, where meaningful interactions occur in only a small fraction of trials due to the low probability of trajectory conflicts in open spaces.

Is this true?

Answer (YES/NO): YES